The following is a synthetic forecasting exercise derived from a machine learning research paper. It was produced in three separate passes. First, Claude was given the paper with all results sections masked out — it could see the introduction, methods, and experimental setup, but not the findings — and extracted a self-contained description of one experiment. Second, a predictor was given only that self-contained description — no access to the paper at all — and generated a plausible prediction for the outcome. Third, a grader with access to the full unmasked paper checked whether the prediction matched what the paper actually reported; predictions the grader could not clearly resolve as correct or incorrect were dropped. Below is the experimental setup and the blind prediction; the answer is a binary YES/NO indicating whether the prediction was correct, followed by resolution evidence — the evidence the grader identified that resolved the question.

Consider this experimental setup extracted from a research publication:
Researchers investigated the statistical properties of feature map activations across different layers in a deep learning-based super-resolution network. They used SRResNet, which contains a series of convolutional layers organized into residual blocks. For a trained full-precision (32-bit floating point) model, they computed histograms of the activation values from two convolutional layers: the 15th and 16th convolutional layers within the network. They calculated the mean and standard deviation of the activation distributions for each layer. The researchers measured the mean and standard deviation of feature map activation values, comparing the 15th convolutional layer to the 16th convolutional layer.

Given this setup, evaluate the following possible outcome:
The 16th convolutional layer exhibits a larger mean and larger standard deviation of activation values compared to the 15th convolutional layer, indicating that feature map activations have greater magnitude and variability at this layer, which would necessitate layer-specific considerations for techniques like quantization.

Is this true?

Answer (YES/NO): NO